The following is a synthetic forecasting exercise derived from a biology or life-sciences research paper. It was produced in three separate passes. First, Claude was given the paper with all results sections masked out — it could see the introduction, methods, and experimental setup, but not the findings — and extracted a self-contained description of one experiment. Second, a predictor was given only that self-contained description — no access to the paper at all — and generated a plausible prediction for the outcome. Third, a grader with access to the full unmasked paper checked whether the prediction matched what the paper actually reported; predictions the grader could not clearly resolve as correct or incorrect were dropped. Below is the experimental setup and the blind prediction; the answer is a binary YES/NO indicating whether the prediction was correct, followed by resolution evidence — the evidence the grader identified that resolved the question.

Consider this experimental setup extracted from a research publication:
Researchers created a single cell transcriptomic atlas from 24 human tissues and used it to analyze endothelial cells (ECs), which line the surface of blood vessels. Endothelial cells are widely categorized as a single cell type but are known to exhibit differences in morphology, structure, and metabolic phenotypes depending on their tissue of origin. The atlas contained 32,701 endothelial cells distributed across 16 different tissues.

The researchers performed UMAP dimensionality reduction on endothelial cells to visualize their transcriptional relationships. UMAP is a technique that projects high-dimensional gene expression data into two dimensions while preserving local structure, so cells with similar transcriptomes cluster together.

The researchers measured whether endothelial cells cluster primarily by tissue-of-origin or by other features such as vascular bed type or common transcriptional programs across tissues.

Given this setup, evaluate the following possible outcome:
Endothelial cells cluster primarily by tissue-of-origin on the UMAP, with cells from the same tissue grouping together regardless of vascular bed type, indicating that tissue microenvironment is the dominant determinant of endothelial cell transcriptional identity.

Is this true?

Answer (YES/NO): YES